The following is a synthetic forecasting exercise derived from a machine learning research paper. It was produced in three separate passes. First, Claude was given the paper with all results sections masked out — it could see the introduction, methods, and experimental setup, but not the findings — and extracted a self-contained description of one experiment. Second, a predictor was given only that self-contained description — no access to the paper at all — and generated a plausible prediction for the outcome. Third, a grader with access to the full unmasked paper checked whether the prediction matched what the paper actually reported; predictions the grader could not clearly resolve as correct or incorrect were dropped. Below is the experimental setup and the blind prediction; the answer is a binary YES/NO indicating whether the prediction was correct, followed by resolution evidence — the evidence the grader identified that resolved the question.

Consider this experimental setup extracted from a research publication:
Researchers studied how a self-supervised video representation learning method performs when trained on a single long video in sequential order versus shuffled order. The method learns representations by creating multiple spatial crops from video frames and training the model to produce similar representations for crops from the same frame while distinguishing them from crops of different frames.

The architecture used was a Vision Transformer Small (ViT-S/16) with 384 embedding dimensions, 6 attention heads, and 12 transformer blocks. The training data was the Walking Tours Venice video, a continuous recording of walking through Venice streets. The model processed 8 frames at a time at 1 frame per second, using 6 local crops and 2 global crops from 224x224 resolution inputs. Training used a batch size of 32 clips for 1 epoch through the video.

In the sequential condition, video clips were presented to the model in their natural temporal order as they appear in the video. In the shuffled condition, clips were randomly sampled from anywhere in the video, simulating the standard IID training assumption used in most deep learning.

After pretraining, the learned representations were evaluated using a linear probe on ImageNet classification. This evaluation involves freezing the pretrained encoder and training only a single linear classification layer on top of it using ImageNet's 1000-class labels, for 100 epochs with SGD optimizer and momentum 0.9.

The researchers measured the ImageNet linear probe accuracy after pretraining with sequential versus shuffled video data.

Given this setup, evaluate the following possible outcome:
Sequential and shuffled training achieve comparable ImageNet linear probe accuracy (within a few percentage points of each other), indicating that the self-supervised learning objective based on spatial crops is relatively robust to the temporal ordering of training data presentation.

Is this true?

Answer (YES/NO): NO